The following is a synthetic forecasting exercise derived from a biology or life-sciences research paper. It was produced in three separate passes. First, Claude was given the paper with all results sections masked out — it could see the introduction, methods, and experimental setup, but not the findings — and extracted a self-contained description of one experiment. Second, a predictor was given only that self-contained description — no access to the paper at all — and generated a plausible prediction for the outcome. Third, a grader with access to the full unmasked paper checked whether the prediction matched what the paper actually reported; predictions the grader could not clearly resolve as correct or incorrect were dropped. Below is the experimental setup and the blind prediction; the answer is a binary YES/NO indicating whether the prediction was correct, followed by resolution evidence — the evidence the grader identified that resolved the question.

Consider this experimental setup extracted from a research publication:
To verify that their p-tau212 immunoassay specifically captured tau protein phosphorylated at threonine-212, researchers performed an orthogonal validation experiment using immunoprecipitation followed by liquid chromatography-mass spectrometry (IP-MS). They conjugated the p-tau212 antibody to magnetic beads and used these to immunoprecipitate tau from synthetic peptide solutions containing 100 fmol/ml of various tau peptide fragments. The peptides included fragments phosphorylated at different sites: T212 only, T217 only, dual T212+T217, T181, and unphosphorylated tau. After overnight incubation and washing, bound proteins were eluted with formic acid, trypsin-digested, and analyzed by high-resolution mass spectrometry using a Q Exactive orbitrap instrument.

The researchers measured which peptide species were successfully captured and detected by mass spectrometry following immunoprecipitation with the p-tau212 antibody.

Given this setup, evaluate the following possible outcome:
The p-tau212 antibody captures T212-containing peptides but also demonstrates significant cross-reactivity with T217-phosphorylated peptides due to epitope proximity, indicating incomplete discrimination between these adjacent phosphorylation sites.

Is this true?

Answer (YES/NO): NO